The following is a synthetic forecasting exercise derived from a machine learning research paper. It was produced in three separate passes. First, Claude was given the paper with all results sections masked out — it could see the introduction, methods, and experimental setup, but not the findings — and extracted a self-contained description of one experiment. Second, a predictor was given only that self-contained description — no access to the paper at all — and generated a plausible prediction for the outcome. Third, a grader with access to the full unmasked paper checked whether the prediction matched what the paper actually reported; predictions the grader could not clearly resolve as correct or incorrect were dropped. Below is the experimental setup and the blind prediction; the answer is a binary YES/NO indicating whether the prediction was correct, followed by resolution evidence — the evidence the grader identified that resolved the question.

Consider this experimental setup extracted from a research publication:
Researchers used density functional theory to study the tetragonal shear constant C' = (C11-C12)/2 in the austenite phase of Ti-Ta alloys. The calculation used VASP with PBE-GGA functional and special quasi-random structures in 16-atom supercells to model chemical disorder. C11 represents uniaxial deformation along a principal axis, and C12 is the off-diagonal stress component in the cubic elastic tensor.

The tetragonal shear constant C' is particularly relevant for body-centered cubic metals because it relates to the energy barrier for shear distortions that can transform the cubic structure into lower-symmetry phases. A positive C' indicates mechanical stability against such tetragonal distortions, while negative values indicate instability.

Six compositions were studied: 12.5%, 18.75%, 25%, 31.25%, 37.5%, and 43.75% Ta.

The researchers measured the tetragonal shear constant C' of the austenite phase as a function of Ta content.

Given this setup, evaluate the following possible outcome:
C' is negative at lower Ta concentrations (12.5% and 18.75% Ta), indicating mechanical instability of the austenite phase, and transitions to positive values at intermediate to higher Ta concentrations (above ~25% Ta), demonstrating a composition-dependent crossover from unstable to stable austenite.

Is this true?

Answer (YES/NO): NO